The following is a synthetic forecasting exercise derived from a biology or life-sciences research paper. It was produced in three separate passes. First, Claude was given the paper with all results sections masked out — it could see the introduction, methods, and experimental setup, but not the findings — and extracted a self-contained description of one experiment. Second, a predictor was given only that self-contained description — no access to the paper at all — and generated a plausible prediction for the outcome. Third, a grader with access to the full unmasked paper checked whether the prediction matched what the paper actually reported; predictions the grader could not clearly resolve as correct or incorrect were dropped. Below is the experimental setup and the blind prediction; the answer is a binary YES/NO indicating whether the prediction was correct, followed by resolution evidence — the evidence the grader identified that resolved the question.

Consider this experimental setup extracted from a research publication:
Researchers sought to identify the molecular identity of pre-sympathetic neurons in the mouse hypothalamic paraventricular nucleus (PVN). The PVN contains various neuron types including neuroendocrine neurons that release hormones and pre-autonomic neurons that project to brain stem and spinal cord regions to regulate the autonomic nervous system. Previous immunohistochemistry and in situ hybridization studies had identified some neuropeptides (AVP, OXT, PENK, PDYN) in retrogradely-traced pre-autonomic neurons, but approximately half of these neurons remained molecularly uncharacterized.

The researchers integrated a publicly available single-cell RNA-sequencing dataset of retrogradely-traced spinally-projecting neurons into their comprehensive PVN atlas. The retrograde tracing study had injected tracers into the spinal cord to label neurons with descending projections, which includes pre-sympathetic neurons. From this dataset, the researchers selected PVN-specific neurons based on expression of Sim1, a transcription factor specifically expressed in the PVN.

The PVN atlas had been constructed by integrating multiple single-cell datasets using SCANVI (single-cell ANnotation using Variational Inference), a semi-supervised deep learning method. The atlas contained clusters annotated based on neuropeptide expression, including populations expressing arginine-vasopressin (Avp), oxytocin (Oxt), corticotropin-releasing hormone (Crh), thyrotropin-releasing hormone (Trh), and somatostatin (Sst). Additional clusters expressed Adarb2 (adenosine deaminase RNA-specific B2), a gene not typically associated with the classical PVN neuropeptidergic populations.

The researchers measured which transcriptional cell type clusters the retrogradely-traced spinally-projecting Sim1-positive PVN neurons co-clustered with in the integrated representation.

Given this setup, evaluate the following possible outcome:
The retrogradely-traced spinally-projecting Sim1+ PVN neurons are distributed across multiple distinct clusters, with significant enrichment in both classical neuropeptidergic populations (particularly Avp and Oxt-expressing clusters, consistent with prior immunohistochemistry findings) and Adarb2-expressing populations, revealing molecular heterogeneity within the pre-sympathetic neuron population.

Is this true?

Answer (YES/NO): NO